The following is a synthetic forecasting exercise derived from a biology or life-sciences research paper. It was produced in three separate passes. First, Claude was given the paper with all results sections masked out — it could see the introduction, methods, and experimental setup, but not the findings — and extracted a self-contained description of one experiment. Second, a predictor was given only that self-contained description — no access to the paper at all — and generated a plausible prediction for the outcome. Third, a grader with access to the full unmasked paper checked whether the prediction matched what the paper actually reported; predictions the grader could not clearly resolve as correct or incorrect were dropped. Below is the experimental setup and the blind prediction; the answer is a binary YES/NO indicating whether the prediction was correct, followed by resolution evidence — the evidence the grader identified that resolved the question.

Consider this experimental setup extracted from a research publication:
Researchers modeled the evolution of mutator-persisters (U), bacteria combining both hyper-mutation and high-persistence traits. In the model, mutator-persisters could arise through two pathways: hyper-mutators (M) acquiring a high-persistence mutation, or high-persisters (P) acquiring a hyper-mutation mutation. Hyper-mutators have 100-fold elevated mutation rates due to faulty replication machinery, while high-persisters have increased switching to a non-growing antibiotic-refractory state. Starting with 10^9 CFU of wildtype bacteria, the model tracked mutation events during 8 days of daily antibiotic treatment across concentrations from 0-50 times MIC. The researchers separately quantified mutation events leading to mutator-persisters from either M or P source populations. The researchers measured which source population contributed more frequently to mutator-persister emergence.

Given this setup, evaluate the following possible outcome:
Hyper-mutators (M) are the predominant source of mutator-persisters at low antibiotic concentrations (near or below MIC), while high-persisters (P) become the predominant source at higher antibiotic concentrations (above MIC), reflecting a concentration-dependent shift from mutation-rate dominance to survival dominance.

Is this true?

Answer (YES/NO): NO